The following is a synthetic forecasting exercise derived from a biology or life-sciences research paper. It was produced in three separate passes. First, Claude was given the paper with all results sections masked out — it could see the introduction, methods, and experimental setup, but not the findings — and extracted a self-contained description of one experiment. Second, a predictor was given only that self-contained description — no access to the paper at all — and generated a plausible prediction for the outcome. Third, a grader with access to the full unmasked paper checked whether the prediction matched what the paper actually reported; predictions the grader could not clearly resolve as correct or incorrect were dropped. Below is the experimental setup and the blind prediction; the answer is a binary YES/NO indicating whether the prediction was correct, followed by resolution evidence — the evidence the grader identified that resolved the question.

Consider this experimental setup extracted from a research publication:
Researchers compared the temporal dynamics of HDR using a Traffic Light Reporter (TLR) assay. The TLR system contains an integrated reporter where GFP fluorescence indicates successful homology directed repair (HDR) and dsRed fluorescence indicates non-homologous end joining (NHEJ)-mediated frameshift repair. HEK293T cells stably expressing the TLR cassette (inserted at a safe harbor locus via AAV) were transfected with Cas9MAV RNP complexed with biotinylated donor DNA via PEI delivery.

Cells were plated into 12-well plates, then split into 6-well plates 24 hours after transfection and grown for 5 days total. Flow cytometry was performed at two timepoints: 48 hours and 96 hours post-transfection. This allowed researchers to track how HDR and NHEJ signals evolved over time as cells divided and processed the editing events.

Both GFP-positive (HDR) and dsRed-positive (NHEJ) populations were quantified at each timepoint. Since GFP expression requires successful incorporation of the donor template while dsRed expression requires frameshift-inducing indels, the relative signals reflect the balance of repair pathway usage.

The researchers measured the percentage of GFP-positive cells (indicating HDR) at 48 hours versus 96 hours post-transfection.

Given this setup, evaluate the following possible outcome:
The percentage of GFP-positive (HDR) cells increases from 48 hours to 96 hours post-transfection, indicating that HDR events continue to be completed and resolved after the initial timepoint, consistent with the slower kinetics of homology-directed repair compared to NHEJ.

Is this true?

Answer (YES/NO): YES